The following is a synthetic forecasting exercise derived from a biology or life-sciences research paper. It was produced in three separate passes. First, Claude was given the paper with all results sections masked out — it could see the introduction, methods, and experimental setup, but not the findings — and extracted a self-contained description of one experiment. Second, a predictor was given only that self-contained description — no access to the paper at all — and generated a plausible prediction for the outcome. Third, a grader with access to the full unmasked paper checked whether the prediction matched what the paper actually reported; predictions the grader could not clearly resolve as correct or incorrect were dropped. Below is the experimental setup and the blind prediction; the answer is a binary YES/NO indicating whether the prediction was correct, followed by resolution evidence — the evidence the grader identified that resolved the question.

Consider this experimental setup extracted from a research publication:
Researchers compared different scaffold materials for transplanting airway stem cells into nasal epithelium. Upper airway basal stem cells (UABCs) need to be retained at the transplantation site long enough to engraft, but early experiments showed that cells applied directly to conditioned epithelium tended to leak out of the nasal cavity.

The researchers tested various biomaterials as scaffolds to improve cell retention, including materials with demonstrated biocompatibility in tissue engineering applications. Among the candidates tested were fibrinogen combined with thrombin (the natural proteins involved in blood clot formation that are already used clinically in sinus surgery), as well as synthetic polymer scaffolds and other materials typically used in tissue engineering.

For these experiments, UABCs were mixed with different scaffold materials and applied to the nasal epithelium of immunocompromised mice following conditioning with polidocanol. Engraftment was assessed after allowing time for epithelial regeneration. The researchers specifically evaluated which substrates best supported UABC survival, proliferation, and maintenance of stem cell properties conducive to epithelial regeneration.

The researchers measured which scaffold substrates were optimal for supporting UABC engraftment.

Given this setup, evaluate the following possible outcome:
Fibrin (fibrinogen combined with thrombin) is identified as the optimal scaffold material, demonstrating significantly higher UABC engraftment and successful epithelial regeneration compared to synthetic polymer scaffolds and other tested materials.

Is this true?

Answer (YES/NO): NO